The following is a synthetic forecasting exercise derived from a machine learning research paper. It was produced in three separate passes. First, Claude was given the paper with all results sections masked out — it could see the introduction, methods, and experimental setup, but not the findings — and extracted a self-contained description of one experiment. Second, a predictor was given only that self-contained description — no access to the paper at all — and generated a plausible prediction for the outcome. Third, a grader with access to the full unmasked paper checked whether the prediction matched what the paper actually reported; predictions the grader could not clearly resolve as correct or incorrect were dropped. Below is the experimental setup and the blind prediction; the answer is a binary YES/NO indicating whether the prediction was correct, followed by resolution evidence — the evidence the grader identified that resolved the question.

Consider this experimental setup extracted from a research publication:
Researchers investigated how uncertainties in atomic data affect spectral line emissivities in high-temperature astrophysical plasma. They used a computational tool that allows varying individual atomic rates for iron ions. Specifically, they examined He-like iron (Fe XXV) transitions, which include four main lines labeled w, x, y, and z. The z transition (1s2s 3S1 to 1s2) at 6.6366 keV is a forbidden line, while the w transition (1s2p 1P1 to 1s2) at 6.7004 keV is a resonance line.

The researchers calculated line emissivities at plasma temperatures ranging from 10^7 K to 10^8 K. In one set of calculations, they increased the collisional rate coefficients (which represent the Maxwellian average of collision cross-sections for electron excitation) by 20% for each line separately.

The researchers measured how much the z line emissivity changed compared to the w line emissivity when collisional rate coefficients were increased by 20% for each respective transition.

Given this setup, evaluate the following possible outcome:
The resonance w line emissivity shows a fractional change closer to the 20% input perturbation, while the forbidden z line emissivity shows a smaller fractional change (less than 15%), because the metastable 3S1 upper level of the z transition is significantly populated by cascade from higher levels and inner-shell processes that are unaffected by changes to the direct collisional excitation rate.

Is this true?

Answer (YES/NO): YES